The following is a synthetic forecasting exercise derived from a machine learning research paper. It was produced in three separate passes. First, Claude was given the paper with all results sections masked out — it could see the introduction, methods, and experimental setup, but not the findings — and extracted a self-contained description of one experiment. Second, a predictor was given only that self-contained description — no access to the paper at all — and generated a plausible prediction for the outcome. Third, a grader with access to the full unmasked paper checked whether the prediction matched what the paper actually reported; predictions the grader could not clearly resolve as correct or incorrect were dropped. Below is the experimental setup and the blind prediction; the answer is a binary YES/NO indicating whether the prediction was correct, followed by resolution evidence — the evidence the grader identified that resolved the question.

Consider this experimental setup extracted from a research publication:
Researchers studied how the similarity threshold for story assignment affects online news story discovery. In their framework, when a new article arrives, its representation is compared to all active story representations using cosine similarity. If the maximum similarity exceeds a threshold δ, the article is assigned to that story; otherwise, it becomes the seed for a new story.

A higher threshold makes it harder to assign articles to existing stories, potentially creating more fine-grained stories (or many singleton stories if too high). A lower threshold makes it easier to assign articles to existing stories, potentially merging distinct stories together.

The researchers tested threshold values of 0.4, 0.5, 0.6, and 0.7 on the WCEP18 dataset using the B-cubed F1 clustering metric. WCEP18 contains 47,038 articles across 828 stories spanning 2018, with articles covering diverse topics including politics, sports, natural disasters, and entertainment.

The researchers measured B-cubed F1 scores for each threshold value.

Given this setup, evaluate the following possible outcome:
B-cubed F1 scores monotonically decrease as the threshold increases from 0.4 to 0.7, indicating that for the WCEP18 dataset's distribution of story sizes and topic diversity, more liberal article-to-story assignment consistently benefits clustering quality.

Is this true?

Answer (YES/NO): NO